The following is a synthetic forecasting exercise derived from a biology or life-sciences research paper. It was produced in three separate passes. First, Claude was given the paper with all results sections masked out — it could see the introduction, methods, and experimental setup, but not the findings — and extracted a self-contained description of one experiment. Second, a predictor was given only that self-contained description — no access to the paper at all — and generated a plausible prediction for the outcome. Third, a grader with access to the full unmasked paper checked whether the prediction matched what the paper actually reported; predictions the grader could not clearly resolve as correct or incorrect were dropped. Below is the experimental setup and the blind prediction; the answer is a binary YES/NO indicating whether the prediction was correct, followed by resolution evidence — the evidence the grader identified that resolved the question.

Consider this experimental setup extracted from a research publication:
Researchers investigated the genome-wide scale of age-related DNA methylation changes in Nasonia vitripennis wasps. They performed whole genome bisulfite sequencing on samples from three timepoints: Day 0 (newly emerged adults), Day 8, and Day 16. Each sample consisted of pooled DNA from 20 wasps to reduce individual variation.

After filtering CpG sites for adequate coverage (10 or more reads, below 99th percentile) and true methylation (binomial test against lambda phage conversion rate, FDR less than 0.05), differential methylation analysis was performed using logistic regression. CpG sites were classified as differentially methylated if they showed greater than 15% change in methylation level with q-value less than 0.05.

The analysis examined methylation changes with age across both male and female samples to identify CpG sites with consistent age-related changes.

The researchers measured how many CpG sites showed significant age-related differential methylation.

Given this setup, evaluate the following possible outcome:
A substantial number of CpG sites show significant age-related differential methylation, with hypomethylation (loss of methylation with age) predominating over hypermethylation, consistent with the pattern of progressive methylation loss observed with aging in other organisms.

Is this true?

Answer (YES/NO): NO